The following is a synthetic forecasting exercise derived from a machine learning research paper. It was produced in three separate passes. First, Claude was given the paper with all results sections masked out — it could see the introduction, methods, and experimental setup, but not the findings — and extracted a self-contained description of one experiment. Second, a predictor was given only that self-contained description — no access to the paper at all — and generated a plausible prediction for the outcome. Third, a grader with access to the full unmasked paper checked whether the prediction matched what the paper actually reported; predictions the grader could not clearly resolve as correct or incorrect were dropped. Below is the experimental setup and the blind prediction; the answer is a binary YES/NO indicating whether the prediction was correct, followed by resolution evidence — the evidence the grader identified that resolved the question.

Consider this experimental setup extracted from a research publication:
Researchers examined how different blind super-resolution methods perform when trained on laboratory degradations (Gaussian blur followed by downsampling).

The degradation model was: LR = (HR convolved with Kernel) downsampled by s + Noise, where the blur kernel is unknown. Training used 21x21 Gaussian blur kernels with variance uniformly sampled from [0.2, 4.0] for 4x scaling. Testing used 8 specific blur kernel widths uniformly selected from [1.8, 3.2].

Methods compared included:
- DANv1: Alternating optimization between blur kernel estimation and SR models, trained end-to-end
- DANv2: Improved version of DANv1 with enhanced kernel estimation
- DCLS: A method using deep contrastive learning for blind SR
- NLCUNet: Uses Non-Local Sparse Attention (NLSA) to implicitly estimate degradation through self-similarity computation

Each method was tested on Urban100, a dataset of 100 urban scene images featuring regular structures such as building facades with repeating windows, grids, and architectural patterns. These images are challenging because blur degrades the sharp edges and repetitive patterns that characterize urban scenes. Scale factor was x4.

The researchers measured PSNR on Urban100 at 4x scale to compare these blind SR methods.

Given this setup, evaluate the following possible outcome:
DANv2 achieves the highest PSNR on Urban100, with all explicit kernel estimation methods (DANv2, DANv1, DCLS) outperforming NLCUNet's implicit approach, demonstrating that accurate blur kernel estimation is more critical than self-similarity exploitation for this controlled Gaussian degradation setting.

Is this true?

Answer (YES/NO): NO